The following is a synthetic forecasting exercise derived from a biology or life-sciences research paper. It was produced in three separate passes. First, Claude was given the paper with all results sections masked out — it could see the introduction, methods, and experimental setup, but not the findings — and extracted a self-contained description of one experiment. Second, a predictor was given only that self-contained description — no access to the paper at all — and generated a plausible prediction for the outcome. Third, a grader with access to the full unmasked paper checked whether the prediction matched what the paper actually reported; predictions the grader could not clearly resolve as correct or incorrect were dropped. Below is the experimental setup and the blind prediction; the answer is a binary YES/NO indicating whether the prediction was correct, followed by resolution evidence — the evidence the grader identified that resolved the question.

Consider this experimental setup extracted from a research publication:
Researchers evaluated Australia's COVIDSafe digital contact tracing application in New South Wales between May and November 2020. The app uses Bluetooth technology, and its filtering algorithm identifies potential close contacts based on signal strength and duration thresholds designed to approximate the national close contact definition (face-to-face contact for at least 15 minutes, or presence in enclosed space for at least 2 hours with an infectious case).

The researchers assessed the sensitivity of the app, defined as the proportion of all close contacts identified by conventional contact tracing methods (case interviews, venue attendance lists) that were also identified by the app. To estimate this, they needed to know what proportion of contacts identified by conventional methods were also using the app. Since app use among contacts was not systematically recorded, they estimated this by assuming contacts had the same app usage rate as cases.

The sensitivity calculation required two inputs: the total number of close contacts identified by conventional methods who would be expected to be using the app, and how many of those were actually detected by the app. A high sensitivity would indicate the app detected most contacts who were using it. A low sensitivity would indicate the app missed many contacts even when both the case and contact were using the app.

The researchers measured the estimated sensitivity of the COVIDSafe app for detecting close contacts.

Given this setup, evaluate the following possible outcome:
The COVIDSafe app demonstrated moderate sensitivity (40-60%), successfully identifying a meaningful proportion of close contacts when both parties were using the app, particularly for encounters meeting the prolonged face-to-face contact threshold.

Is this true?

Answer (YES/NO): NO